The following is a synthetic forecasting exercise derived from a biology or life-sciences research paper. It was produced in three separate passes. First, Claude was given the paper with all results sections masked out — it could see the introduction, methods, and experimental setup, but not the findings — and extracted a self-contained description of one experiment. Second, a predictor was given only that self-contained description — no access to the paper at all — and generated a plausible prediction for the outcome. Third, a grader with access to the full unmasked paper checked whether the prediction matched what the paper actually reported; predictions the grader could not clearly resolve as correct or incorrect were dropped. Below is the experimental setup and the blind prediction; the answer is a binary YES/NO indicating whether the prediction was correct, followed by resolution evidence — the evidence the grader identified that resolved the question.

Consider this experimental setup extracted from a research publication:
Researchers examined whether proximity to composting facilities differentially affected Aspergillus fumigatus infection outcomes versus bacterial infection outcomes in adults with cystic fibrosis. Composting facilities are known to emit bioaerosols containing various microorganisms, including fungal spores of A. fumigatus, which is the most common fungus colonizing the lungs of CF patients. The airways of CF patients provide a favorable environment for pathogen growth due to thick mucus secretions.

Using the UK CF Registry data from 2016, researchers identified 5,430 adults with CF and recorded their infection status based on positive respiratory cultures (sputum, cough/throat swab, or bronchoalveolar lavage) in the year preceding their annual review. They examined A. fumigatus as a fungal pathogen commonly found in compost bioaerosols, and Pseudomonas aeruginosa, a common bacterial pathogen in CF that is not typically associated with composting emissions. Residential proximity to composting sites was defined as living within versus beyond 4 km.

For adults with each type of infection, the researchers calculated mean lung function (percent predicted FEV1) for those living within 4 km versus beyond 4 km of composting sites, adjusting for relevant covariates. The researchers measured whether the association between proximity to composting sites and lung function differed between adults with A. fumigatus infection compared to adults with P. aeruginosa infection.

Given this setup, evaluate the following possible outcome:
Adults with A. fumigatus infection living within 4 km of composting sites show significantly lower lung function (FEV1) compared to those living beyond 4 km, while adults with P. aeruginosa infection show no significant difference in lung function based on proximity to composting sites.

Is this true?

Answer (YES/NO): YES